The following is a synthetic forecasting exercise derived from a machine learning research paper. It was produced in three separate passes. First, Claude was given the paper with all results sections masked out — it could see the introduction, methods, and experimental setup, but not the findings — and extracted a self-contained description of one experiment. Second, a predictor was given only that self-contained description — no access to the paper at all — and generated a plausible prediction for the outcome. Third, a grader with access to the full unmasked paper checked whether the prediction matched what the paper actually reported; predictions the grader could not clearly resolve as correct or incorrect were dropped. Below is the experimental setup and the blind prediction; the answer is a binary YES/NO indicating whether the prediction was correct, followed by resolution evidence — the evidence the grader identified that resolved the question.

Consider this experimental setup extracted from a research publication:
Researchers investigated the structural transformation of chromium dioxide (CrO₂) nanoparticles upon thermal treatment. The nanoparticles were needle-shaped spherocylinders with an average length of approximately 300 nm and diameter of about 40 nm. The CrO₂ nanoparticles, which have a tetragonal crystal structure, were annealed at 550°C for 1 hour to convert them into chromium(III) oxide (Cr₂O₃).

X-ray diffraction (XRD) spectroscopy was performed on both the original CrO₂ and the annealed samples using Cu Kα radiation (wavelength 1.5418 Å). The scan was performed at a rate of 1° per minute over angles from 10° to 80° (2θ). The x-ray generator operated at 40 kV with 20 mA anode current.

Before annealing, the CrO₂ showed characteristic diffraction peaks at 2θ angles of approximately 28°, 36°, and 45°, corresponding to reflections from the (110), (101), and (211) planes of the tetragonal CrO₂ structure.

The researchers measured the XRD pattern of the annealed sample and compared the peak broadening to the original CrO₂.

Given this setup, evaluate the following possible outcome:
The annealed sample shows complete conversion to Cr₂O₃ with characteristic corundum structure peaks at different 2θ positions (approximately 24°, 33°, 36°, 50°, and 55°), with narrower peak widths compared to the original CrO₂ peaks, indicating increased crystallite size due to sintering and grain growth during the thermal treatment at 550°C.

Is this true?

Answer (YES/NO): NO